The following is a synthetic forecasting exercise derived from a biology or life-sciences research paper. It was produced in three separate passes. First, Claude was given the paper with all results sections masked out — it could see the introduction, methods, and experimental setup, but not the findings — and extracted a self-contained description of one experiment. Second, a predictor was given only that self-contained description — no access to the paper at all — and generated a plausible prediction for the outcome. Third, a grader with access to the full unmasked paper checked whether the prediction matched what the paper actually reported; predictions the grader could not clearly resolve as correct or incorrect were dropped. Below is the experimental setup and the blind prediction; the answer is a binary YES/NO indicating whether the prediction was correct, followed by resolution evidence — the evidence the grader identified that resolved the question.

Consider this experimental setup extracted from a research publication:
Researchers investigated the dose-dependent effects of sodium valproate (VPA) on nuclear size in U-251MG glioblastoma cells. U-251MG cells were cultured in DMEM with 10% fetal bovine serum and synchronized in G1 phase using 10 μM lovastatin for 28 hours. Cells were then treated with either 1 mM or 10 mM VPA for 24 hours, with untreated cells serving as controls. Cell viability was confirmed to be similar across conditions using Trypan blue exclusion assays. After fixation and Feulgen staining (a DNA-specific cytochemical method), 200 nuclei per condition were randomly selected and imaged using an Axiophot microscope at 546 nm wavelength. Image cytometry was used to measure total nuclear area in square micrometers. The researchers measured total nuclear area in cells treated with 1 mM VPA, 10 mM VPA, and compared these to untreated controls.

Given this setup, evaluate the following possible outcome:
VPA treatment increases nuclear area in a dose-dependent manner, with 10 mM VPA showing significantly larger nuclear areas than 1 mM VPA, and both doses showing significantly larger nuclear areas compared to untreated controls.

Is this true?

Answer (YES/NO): NO